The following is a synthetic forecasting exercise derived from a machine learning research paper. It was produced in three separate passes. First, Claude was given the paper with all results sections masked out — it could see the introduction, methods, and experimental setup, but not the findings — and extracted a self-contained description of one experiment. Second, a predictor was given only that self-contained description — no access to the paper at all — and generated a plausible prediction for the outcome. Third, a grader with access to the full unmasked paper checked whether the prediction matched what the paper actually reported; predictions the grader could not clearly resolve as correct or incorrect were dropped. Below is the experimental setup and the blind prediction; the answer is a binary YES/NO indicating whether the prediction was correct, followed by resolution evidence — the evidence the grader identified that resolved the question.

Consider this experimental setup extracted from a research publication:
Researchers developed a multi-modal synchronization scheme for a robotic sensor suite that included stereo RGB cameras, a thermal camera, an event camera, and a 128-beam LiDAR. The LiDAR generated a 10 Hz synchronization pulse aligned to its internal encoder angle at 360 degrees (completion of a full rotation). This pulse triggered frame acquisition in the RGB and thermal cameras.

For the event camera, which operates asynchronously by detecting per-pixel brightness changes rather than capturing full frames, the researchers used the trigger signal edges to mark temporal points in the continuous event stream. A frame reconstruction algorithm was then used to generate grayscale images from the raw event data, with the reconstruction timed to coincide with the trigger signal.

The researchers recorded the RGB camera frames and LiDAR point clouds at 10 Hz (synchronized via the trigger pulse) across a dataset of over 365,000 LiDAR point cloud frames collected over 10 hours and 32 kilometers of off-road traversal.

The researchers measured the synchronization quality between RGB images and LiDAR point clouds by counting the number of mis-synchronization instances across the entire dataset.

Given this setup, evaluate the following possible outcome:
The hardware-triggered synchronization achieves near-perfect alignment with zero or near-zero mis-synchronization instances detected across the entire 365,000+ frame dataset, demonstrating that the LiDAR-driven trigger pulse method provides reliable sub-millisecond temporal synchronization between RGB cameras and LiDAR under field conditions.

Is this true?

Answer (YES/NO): YES